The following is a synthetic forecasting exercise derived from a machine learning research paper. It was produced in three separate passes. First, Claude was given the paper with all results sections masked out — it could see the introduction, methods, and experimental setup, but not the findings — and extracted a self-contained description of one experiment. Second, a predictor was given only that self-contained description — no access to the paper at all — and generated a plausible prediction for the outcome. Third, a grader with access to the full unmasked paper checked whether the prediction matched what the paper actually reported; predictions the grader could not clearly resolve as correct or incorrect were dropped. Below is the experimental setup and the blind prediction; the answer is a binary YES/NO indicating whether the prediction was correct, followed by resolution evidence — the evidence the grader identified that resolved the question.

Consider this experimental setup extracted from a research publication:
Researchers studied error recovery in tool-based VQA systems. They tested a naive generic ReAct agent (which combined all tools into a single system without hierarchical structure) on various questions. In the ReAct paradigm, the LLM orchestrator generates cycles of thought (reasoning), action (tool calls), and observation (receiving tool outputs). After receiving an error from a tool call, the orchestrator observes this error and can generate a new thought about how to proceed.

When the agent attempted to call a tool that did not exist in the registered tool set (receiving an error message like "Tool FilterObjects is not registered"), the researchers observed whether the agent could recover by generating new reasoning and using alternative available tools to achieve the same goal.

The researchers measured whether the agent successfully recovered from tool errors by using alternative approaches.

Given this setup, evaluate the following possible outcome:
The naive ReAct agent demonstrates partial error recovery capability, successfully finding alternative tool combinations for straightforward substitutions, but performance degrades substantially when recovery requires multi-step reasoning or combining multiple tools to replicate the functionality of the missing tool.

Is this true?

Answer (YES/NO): NO